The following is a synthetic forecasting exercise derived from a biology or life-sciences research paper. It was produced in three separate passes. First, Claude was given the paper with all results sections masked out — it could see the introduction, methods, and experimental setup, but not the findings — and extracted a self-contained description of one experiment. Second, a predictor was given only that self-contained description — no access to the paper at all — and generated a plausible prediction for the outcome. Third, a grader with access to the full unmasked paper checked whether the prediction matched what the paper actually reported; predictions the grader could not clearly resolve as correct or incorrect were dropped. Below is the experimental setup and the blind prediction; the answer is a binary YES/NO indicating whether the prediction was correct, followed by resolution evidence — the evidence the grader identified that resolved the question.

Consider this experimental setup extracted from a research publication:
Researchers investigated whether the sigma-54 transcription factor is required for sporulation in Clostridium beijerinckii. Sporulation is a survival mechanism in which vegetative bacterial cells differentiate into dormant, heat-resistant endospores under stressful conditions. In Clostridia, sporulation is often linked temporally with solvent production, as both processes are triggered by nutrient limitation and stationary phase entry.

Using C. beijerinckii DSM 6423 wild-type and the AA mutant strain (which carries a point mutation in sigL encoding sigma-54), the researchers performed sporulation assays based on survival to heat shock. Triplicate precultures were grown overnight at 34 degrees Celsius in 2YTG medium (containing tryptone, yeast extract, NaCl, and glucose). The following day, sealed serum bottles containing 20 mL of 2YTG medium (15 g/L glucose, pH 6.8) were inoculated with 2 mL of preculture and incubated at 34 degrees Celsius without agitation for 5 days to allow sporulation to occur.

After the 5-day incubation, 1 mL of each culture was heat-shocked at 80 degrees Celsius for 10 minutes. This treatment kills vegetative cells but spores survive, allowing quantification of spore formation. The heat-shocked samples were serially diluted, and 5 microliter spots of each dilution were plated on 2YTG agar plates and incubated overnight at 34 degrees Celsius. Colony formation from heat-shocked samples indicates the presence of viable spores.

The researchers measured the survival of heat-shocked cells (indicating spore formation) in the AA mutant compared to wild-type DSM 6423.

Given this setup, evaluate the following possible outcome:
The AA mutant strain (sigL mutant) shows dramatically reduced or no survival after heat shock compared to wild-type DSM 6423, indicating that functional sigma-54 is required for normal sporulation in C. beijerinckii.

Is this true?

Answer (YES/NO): NO